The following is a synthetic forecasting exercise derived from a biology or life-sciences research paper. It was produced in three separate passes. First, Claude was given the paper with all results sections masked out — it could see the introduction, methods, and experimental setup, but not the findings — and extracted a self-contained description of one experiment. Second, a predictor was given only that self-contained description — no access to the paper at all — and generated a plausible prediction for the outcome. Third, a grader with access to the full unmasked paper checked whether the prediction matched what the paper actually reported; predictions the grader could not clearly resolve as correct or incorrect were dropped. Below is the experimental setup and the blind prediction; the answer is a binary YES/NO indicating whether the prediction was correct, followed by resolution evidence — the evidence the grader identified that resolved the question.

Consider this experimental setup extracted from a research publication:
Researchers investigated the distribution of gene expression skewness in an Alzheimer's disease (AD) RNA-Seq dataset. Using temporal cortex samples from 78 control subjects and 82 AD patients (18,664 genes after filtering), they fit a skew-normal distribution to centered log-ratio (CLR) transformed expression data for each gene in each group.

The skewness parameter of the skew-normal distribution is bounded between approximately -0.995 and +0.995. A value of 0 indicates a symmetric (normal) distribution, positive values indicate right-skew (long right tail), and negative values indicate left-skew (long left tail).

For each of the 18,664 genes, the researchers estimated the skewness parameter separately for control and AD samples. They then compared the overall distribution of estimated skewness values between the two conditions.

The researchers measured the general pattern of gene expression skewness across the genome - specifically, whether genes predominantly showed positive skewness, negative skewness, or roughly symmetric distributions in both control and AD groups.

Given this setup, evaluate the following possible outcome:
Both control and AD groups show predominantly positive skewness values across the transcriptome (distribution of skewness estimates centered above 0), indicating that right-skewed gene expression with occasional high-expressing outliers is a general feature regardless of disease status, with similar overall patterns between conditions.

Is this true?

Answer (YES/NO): NO